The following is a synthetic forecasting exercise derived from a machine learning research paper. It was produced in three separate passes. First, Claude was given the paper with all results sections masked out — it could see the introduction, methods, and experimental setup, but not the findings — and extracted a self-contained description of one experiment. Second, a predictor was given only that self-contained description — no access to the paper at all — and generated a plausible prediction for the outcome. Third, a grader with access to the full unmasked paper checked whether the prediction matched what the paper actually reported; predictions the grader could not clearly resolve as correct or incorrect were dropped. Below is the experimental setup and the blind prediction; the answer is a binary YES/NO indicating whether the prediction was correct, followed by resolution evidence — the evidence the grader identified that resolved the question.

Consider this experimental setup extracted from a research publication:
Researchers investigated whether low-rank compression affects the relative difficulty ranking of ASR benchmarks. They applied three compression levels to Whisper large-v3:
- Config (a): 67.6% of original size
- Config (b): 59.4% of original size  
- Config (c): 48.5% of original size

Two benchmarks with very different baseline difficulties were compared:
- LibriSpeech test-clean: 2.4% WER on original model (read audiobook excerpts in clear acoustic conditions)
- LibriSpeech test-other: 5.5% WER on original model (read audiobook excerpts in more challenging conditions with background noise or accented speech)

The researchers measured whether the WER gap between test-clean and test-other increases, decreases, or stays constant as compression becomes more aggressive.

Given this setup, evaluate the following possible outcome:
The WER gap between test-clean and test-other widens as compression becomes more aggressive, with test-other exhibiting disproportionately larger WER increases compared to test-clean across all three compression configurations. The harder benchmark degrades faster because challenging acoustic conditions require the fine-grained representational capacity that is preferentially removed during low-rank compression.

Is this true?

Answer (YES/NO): NO